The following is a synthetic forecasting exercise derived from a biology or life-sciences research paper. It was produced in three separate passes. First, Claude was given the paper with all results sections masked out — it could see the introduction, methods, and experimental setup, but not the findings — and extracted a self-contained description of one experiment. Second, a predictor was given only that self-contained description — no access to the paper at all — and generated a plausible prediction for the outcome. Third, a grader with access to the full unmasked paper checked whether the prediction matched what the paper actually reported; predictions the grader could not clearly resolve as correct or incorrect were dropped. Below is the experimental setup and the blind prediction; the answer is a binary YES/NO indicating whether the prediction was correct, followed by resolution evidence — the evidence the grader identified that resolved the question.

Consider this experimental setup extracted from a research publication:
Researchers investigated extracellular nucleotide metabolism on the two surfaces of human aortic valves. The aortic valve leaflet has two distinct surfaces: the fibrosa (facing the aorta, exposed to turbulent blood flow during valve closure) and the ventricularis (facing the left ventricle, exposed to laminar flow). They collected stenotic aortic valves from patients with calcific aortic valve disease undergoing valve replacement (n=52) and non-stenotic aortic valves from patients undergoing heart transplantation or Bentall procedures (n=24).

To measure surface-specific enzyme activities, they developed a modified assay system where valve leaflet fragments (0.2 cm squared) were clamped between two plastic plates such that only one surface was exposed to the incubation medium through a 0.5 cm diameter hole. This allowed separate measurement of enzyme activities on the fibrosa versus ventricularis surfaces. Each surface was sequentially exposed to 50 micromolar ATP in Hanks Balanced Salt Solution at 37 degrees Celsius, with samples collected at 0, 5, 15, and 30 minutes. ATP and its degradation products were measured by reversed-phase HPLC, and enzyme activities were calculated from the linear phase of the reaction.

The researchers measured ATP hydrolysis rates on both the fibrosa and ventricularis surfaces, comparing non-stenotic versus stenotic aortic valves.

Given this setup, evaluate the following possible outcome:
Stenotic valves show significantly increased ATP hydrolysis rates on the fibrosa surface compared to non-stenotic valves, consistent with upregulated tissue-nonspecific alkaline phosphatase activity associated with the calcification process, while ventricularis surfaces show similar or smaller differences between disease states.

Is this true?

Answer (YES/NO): NO